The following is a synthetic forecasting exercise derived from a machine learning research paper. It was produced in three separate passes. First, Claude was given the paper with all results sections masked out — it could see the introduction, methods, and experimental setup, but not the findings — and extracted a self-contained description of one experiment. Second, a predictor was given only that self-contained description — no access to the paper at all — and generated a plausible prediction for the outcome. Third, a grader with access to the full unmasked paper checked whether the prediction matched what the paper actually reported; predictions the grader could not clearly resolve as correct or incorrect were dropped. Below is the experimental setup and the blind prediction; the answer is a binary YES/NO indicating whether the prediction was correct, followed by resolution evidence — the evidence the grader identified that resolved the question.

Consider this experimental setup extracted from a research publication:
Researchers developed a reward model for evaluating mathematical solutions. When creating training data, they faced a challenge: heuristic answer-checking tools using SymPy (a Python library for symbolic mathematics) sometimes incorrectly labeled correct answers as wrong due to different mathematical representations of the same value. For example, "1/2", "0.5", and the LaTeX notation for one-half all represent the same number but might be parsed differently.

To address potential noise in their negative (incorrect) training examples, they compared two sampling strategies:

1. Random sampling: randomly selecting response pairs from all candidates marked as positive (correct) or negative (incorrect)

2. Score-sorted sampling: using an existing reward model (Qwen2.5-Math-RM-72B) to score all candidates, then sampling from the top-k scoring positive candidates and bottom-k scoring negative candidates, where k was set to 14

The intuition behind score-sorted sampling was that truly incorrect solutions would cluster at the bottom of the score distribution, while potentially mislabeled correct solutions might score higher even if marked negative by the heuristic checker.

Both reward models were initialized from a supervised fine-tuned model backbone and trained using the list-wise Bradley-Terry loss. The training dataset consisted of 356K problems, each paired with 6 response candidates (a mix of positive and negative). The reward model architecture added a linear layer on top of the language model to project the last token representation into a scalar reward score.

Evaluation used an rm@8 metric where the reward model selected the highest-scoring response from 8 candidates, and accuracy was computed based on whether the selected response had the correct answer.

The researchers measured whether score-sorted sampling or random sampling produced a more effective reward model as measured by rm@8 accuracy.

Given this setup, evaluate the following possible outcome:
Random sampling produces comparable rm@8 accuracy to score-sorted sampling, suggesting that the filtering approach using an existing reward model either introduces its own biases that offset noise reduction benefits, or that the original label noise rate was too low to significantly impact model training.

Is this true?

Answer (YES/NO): NO